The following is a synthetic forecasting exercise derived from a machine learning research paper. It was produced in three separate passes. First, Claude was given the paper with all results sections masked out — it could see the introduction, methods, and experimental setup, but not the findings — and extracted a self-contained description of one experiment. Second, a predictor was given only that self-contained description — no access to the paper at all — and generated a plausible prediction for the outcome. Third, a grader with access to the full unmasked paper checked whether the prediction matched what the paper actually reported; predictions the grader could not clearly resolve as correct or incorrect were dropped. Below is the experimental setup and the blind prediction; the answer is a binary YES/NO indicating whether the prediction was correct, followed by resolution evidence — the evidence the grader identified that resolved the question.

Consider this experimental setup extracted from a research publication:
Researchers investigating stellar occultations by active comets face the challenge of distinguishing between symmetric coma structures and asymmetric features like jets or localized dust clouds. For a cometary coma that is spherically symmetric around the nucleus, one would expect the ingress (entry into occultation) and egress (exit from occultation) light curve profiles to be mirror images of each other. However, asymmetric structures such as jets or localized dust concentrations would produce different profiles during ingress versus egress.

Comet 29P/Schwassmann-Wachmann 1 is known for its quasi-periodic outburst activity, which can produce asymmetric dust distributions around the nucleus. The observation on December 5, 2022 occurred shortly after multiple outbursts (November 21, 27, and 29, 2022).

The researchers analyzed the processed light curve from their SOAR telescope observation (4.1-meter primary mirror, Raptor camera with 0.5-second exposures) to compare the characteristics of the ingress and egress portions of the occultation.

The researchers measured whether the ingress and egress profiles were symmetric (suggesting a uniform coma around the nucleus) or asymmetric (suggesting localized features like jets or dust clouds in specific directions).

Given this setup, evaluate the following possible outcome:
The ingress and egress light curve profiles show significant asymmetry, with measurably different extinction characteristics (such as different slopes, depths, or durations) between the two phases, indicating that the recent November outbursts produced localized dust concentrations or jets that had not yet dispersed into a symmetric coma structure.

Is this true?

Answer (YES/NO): YES